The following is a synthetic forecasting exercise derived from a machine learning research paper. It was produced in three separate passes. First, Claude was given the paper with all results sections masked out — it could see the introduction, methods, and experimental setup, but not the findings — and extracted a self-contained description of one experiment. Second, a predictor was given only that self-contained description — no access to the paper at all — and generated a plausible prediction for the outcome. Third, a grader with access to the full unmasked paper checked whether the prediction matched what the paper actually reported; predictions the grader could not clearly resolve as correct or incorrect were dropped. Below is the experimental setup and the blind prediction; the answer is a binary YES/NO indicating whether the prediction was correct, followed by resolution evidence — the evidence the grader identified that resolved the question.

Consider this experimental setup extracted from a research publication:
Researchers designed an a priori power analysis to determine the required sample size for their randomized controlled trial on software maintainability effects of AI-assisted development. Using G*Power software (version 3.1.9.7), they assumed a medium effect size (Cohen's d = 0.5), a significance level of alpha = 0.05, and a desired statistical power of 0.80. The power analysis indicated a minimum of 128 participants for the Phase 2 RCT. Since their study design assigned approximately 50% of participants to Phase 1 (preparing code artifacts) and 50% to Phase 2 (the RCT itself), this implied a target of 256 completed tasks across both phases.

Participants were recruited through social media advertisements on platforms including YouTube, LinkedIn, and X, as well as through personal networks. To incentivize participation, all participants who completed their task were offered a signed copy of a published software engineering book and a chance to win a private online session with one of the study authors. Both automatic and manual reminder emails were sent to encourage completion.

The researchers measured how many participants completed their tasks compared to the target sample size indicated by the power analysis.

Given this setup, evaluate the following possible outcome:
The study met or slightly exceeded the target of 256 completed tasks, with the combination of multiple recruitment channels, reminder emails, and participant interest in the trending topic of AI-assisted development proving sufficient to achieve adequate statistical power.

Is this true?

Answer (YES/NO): NO